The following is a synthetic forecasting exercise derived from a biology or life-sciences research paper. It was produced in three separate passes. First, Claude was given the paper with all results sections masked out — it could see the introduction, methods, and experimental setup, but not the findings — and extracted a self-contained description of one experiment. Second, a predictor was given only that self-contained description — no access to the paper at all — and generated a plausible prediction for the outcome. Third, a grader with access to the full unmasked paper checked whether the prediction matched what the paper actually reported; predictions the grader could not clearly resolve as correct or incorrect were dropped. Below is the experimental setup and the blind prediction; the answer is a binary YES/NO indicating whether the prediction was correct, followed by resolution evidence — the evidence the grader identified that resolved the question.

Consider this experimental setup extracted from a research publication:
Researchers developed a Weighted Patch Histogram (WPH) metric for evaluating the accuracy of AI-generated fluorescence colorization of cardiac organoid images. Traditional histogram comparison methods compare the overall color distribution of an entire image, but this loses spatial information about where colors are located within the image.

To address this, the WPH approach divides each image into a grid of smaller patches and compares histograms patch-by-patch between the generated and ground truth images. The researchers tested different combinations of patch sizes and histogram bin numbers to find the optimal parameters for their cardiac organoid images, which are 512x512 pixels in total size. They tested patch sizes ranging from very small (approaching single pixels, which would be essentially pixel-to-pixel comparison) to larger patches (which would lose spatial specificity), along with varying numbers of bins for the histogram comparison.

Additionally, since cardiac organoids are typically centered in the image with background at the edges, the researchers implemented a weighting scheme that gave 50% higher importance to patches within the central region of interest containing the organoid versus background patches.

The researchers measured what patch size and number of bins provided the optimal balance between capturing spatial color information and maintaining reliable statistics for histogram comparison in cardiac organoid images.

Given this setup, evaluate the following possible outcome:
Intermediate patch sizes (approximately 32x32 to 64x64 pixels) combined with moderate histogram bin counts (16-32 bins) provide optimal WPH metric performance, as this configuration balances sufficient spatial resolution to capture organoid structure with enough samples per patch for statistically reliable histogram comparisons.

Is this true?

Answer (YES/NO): YES